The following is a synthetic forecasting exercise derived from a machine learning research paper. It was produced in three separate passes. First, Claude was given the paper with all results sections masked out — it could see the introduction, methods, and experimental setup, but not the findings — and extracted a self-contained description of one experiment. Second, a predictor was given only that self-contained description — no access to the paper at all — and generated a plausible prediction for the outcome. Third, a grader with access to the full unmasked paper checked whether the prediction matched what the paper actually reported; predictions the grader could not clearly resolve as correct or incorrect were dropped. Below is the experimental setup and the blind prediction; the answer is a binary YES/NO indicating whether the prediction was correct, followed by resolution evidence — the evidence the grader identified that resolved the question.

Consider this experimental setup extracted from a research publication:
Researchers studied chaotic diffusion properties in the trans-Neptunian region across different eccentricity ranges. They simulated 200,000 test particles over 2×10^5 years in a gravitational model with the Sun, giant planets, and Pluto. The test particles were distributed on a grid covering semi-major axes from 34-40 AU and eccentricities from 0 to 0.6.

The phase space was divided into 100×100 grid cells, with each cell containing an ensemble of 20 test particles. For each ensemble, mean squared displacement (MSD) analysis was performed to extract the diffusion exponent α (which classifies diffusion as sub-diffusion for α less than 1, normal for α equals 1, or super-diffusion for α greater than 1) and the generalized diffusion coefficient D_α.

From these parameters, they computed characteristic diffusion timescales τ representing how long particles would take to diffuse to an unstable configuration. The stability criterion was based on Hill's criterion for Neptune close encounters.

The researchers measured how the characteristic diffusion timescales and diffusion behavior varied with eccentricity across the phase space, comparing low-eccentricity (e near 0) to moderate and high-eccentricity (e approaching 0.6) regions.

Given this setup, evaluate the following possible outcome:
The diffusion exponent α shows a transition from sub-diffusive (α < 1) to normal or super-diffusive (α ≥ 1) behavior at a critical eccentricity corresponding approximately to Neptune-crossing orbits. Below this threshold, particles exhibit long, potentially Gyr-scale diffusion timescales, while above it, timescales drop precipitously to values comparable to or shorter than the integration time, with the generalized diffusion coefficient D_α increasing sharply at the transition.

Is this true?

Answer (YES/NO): NO